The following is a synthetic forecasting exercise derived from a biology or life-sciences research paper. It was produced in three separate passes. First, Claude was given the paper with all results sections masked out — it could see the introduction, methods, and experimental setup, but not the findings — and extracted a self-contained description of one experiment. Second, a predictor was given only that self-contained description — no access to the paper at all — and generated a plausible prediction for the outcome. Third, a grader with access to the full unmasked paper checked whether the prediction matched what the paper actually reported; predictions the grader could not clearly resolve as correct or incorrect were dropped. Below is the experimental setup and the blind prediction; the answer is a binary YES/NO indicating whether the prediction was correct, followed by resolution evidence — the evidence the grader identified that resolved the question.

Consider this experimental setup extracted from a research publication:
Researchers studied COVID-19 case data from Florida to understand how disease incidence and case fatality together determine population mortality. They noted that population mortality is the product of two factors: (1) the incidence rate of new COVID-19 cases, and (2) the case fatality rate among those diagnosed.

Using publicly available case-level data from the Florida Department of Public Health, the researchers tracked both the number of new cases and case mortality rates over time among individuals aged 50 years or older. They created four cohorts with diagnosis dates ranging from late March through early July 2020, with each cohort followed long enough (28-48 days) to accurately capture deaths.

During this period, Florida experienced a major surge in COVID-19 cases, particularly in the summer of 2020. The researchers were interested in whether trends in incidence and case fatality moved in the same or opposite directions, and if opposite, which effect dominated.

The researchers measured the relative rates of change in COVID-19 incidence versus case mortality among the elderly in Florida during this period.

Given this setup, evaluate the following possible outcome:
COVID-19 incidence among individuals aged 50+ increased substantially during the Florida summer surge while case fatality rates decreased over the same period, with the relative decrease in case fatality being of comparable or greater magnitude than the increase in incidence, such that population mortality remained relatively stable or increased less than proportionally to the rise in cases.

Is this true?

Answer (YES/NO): NO